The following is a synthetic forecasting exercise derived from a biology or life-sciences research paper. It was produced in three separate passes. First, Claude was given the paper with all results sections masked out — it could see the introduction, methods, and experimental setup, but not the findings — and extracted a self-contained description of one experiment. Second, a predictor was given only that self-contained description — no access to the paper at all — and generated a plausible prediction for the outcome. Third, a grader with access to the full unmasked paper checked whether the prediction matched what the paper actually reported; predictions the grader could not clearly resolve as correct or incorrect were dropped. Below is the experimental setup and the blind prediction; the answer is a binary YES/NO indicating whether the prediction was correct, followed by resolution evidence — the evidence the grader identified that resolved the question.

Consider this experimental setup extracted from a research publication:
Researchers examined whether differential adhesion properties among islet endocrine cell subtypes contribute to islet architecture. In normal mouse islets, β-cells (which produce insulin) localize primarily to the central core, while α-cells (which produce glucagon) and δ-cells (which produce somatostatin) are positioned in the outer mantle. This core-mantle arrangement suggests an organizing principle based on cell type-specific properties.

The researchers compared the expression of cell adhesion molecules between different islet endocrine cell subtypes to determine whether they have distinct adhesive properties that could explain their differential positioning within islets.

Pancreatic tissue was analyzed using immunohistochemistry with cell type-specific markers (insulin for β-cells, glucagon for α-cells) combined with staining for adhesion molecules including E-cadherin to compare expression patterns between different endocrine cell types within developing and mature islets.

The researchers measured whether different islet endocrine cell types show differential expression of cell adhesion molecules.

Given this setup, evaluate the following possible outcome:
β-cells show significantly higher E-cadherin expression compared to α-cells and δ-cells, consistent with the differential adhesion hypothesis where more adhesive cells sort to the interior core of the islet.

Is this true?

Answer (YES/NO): YES